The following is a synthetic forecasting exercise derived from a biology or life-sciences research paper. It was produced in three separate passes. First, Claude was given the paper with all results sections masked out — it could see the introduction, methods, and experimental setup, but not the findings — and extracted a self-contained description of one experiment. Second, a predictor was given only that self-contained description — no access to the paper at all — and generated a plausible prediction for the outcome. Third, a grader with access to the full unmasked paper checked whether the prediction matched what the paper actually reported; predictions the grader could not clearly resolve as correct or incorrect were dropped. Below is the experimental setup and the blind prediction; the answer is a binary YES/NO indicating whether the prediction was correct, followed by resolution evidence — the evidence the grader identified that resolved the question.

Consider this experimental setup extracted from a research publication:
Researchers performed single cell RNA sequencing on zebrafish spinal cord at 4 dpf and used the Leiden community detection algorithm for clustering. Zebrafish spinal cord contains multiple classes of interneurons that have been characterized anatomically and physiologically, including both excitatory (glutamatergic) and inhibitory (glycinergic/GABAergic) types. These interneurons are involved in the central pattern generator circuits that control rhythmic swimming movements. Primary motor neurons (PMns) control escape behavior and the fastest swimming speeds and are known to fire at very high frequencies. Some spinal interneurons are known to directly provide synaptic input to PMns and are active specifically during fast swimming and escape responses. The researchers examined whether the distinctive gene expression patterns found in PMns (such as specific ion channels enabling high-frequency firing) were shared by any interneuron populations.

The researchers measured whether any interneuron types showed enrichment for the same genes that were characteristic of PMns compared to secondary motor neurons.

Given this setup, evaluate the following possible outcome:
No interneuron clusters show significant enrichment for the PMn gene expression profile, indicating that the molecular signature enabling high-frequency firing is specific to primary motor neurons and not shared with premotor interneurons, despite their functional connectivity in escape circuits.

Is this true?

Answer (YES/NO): NO